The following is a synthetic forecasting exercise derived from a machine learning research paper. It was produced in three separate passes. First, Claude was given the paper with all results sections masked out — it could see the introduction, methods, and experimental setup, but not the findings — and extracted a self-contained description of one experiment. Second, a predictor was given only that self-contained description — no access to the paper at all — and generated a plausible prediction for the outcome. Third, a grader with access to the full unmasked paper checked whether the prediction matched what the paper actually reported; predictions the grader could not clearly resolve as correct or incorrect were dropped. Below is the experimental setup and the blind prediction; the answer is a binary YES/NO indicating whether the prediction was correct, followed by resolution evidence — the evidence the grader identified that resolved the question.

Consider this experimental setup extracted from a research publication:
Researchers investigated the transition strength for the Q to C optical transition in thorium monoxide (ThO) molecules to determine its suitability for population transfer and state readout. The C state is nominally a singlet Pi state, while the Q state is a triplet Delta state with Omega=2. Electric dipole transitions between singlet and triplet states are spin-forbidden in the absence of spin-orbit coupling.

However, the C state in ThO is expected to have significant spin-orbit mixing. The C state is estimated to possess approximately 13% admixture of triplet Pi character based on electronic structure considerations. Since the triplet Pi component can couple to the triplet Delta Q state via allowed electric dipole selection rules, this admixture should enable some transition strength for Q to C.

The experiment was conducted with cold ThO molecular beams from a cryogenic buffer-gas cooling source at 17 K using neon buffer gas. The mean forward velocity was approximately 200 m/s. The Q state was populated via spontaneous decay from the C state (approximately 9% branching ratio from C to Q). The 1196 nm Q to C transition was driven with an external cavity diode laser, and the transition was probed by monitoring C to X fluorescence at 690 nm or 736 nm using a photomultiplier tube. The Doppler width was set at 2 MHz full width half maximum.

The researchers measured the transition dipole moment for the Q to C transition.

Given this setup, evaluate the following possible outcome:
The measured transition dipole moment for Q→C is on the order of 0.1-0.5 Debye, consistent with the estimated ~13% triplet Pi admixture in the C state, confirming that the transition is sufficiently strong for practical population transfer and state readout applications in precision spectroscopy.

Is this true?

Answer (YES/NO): NO